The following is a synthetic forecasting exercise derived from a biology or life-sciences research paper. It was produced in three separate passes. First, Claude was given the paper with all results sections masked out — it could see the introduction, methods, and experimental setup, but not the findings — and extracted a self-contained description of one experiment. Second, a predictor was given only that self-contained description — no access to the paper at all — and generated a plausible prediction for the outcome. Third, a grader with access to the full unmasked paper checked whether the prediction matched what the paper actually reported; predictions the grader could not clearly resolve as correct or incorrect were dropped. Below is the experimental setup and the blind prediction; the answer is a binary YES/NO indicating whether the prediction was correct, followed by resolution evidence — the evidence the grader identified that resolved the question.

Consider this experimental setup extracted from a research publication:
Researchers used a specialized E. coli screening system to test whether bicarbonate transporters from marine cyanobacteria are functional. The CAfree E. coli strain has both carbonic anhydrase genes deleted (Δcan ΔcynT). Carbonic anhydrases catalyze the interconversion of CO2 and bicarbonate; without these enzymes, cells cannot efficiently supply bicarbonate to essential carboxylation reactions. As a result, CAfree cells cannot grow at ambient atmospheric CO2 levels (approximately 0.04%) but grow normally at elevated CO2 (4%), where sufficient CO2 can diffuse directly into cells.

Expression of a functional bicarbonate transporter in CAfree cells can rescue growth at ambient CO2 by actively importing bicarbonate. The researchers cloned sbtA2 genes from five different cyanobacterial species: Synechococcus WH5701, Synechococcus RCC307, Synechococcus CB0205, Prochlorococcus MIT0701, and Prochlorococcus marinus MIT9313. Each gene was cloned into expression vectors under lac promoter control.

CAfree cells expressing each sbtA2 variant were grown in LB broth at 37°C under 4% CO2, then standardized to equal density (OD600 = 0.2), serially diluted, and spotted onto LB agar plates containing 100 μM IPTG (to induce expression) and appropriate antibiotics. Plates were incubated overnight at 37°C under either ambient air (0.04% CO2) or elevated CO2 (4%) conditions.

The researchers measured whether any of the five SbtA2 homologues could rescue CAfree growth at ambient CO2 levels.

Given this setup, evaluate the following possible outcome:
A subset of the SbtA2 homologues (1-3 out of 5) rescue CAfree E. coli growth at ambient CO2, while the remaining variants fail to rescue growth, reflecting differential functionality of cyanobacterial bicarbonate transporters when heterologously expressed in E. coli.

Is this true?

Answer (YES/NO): YES